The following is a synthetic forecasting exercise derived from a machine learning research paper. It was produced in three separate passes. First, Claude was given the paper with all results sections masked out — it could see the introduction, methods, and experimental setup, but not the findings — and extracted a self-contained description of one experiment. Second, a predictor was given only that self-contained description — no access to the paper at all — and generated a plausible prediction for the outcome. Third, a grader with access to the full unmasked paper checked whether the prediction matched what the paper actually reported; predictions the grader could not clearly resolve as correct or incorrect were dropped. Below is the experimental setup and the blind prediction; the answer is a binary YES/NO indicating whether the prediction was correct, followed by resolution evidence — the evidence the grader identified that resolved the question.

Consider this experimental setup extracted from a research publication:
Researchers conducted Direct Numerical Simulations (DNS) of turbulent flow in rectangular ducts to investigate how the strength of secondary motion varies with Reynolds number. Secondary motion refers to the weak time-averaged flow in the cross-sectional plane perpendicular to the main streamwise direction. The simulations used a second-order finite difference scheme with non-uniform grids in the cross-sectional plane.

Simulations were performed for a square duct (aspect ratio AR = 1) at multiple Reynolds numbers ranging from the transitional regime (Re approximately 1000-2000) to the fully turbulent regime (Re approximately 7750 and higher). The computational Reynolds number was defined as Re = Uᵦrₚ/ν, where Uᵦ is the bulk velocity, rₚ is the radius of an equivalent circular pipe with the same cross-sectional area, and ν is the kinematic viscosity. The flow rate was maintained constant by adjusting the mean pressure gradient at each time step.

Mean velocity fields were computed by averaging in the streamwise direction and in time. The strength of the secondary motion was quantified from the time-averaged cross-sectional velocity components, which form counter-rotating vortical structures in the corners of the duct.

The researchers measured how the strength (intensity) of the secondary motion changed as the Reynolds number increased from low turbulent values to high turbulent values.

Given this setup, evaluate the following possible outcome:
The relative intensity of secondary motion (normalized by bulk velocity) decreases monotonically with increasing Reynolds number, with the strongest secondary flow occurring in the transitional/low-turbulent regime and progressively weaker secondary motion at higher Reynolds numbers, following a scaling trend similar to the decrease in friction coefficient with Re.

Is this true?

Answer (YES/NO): NO